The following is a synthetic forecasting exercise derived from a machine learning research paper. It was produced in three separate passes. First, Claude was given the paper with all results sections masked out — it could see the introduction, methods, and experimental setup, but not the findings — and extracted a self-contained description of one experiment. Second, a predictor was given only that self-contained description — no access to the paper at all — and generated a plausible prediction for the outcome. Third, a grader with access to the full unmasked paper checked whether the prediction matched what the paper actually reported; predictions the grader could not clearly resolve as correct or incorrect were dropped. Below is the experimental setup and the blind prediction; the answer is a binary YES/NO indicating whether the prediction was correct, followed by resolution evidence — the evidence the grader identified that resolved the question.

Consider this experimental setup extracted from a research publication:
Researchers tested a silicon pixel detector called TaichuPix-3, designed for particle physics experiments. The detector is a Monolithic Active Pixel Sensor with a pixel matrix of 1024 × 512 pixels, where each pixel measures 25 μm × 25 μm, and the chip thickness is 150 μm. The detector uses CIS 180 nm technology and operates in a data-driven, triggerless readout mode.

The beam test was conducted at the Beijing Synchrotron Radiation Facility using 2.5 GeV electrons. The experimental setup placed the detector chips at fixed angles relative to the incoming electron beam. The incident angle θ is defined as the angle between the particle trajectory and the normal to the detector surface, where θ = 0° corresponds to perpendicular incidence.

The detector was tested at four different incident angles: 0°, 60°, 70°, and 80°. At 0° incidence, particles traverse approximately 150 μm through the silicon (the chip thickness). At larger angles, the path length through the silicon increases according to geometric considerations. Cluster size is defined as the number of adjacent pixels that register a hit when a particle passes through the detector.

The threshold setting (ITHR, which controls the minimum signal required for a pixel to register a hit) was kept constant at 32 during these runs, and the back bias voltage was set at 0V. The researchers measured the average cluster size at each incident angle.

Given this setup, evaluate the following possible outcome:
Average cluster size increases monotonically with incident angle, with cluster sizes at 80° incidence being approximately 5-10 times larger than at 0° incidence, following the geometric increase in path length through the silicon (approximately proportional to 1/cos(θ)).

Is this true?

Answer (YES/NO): NO